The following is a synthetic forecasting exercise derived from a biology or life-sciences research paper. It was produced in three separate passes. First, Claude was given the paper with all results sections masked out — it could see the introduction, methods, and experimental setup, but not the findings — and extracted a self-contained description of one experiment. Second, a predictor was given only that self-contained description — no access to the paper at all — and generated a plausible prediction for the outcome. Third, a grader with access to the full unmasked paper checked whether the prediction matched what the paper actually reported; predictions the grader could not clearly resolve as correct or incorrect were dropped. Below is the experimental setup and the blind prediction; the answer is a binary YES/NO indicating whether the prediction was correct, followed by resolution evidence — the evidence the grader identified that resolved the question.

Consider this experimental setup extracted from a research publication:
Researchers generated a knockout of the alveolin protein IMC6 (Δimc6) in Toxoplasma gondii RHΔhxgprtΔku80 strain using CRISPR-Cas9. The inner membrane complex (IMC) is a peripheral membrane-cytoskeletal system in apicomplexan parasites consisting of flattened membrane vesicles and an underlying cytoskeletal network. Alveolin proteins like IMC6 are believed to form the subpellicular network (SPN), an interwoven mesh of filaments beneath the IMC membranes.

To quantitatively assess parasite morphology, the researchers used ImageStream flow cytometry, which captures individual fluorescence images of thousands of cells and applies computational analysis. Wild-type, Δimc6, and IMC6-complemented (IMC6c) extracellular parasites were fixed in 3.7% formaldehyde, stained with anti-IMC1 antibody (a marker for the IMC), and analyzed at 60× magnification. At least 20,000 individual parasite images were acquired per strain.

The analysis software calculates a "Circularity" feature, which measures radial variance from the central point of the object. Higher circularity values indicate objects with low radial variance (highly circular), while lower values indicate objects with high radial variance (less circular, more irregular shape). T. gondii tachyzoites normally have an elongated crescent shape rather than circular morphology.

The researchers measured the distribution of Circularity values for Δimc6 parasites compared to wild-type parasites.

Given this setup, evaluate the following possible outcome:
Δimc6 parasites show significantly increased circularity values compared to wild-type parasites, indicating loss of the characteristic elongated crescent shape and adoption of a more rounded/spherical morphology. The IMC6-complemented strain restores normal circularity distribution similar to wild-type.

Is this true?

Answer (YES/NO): YES